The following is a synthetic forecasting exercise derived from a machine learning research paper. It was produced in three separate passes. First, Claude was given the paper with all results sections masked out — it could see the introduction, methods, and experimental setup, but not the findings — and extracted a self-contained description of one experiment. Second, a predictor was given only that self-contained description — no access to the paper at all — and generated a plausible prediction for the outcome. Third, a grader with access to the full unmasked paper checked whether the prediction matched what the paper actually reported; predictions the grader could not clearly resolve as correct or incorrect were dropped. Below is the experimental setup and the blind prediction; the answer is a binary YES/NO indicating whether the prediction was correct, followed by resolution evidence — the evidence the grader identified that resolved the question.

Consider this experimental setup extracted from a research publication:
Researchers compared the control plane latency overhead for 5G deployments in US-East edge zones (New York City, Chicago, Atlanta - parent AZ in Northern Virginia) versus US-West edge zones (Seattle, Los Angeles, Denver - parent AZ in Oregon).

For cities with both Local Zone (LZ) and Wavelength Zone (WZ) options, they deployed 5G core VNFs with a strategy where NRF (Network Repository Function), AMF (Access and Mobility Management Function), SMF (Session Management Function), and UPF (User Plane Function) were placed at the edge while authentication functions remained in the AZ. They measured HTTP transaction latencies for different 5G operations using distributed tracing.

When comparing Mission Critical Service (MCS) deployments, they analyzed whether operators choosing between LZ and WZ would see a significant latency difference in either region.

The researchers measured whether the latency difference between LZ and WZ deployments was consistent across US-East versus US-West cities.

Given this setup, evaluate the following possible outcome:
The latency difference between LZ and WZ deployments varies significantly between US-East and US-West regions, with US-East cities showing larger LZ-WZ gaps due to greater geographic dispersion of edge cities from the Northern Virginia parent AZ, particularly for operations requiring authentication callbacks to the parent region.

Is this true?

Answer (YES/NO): NO